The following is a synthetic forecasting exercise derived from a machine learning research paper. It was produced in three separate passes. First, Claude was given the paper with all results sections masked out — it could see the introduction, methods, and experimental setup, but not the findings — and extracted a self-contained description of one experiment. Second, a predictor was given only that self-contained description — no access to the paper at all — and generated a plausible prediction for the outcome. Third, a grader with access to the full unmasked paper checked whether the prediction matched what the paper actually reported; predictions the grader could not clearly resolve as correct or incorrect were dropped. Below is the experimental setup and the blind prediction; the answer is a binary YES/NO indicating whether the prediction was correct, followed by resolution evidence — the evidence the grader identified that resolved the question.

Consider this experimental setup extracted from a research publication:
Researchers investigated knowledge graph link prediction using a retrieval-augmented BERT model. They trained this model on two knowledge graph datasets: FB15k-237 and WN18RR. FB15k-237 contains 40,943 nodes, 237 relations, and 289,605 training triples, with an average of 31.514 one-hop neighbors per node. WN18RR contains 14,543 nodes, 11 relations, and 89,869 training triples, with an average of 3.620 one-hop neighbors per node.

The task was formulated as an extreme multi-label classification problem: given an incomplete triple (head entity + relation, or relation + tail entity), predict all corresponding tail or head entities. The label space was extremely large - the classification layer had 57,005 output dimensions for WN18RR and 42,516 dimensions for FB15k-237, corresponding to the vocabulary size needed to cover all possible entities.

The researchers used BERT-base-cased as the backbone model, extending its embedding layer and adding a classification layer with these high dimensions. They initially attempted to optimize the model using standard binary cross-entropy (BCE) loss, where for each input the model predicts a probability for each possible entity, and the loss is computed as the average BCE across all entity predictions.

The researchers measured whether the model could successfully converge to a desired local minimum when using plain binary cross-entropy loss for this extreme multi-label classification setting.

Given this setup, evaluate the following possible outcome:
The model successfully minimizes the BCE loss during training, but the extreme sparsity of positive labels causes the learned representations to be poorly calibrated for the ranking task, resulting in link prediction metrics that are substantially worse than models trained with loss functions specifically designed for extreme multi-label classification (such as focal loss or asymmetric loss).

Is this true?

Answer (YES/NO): NO